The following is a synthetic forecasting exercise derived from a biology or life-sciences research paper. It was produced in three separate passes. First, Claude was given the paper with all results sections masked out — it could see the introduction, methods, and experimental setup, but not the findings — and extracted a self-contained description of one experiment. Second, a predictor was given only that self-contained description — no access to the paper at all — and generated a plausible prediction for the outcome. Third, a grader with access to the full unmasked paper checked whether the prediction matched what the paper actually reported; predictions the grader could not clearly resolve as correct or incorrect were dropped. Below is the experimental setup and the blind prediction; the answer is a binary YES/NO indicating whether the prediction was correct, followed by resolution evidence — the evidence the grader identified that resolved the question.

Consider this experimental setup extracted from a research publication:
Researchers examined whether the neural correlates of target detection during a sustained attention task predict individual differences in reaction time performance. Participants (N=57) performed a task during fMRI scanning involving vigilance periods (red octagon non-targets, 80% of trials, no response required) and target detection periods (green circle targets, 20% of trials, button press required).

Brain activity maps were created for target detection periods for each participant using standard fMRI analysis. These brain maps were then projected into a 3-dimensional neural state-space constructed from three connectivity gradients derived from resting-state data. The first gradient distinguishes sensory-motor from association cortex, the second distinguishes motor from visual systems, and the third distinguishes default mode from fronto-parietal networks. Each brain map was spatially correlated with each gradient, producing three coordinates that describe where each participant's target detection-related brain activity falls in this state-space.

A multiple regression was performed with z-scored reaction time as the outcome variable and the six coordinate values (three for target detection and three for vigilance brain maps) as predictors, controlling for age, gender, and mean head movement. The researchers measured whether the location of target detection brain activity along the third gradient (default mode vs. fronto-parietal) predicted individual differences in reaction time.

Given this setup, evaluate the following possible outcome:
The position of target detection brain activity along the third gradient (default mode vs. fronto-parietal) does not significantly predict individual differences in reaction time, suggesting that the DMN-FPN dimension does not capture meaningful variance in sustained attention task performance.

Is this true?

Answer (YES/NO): YES